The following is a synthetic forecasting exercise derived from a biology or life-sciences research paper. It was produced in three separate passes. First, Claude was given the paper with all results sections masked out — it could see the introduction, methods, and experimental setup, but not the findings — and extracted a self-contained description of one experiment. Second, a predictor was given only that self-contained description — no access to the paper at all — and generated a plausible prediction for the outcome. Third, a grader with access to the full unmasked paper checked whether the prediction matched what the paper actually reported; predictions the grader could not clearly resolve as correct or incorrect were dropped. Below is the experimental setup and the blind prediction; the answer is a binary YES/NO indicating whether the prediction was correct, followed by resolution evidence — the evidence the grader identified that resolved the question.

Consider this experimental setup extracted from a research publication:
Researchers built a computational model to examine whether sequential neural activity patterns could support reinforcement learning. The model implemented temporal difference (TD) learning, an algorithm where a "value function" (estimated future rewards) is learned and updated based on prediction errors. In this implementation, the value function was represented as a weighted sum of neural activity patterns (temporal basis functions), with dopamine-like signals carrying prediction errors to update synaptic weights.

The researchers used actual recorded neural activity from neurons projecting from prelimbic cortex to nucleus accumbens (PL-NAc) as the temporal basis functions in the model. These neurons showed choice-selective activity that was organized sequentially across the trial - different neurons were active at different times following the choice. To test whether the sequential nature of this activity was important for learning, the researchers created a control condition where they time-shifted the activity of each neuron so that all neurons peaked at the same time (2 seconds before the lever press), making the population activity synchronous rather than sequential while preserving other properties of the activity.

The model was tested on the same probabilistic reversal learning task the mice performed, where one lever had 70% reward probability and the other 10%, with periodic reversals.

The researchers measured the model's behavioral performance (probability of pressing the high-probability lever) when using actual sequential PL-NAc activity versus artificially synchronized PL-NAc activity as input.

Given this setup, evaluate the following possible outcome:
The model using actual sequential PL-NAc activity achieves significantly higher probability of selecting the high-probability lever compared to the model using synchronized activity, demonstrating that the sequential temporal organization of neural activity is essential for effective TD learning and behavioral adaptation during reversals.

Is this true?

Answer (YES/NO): YES